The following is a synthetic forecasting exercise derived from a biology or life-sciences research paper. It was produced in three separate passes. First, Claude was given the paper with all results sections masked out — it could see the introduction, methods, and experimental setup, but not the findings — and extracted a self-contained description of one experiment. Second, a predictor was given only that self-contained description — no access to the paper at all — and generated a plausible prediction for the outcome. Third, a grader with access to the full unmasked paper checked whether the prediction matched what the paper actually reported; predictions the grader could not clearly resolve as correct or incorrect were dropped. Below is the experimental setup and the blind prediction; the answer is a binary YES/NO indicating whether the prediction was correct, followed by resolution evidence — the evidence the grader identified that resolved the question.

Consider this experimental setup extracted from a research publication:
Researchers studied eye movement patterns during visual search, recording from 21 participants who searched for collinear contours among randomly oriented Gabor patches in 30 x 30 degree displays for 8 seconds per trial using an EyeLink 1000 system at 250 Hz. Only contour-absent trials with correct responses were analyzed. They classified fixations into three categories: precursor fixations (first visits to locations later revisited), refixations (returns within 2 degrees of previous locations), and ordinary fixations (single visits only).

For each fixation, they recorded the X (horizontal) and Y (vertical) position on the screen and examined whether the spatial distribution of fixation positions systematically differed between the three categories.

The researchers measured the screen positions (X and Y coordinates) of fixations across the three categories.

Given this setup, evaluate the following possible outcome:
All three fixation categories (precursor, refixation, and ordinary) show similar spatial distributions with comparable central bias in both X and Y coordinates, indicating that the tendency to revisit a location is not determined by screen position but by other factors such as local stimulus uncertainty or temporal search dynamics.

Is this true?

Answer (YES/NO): NO